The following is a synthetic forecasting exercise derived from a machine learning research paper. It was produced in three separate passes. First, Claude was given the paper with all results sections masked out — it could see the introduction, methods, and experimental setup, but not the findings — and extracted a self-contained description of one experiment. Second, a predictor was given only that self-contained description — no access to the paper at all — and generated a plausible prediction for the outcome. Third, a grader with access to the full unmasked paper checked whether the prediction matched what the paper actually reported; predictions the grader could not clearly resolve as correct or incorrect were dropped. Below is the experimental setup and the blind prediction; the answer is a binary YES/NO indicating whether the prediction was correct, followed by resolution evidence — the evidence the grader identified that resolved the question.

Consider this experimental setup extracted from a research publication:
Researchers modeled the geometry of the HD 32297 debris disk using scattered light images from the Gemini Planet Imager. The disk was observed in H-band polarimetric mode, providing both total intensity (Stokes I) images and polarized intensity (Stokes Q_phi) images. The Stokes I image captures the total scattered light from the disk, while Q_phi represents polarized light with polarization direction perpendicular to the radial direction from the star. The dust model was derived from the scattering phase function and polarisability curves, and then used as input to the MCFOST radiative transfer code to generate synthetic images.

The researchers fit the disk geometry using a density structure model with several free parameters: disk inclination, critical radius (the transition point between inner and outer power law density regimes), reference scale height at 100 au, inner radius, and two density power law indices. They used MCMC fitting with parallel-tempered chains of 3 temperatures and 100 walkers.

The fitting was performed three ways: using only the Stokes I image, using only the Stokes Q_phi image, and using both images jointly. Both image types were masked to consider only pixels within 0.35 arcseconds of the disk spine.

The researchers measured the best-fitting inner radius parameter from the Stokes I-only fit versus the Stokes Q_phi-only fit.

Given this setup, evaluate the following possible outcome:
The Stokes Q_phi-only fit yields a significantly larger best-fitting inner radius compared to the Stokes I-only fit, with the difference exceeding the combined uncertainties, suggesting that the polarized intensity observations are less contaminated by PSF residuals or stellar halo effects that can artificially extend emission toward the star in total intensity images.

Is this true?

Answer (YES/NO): NO